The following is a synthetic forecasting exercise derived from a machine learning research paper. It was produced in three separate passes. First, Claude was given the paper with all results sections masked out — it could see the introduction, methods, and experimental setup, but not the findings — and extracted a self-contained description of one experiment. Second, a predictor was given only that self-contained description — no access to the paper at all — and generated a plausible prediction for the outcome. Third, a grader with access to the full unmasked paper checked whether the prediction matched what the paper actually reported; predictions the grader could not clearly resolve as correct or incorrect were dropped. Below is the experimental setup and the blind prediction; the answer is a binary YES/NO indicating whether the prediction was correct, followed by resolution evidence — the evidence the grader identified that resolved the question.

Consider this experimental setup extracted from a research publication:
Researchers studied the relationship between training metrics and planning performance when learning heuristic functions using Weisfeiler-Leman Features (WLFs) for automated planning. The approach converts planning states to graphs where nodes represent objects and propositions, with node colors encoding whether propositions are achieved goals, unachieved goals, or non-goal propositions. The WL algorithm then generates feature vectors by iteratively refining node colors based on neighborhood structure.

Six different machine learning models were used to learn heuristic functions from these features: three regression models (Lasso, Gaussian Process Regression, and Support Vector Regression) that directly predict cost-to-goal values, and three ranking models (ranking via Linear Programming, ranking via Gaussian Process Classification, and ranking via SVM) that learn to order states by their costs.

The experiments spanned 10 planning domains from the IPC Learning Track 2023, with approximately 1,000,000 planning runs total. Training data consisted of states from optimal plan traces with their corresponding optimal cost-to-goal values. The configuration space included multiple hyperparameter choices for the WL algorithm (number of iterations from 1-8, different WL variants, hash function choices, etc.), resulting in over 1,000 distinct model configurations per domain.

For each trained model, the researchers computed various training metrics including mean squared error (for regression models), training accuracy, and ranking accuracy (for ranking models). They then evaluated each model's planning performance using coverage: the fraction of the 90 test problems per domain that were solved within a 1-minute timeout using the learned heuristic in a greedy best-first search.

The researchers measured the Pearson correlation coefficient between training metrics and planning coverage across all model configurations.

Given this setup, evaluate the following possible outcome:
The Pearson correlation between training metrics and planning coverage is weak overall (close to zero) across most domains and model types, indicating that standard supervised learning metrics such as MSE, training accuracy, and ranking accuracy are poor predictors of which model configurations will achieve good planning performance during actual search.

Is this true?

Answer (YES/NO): YES